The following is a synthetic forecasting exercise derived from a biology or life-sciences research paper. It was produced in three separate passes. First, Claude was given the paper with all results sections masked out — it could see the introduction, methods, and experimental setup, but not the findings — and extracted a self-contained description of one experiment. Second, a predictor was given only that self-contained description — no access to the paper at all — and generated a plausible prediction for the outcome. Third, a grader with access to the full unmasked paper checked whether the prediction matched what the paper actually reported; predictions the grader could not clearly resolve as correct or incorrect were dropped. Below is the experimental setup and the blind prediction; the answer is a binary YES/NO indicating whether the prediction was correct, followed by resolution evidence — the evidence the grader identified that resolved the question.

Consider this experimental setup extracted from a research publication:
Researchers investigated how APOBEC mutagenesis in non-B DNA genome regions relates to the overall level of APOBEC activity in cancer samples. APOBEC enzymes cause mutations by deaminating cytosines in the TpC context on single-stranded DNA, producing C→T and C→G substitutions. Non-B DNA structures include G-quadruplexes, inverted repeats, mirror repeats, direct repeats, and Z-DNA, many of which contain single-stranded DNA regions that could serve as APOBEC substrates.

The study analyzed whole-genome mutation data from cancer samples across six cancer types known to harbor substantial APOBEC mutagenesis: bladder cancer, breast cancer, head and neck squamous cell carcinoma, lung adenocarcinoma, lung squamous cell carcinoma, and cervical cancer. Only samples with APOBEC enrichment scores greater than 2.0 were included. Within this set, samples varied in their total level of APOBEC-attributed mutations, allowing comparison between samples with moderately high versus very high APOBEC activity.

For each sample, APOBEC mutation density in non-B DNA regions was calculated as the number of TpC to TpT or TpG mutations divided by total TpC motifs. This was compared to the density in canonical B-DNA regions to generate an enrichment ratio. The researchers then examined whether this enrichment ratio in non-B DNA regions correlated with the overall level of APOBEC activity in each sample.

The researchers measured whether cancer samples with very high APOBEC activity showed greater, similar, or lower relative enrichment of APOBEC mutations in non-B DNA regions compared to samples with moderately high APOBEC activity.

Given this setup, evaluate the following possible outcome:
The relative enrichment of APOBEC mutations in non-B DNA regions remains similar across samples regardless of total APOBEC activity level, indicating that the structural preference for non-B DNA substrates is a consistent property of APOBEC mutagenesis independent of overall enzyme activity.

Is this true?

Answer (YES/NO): NO